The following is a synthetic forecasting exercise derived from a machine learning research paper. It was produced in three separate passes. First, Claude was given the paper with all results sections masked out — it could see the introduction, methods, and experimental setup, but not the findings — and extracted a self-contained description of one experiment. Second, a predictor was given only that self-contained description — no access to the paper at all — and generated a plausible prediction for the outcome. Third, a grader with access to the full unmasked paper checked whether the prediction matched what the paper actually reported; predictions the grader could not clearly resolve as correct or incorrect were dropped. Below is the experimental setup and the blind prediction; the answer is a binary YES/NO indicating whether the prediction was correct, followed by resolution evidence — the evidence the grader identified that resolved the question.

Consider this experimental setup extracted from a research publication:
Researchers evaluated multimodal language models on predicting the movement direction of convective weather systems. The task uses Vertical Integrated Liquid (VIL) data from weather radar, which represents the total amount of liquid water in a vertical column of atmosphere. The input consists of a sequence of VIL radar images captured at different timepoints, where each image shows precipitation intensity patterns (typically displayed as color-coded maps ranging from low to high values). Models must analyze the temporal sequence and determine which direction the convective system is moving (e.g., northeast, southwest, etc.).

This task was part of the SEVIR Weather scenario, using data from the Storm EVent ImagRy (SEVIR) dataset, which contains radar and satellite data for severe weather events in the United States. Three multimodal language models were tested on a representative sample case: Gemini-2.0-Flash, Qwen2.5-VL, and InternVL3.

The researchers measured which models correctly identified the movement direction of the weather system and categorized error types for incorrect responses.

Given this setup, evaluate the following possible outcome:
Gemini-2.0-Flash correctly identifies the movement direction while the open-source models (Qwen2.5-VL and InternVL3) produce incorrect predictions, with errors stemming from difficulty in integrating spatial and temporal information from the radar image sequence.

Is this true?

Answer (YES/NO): NO